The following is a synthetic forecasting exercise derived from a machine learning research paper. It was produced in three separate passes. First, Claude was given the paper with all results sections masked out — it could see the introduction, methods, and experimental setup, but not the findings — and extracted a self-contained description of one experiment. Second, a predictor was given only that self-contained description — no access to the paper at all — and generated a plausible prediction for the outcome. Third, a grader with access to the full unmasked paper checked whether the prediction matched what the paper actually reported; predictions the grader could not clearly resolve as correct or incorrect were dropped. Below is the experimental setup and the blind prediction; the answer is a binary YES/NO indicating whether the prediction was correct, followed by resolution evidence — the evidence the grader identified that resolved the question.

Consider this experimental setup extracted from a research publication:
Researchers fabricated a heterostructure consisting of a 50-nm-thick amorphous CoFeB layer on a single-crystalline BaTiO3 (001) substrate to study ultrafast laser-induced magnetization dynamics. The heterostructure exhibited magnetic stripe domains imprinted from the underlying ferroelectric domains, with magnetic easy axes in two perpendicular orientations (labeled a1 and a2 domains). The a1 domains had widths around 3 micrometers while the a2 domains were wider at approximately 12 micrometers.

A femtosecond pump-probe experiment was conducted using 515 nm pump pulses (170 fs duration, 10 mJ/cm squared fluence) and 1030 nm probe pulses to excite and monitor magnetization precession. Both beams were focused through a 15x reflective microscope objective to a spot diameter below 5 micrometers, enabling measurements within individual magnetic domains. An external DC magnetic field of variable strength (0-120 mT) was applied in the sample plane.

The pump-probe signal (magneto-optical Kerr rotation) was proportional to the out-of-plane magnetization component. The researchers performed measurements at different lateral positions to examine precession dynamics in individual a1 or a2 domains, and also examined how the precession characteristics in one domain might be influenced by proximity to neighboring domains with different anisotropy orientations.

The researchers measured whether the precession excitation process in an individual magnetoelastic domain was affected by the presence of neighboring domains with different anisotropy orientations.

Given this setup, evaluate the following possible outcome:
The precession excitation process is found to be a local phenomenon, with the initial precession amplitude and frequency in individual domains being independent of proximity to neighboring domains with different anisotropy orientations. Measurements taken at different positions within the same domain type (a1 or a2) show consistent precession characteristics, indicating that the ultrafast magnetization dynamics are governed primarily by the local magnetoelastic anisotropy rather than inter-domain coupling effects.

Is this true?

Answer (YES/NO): YES